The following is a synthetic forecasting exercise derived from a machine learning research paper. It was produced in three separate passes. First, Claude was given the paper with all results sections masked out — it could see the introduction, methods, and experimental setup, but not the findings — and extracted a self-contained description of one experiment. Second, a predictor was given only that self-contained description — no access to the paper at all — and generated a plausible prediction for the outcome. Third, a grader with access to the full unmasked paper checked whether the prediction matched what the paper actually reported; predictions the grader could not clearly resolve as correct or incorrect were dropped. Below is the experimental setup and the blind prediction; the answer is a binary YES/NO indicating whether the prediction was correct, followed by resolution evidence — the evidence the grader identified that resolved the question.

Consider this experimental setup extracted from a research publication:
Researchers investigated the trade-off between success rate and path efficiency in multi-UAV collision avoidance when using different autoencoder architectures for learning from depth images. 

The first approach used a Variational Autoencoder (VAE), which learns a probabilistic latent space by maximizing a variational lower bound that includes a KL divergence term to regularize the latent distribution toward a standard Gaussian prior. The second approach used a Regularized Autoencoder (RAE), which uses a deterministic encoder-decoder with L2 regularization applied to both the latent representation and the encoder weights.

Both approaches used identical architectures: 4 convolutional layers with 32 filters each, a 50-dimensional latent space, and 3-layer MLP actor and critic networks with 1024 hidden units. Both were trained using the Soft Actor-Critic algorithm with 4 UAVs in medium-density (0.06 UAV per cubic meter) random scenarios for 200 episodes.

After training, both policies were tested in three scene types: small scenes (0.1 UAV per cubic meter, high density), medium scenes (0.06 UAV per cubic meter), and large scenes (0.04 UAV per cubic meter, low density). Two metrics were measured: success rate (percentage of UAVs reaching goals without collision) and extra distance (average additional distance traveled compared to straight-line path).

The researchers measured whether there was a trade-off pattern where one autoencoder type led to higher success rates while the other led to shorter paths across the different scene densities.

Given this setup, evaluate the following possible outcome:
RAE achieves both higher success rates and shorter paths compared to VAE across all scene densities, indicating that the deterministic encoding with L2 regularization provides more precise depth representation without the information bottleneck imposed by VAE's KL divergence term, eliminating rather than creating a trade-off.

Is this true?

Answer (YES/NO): NO